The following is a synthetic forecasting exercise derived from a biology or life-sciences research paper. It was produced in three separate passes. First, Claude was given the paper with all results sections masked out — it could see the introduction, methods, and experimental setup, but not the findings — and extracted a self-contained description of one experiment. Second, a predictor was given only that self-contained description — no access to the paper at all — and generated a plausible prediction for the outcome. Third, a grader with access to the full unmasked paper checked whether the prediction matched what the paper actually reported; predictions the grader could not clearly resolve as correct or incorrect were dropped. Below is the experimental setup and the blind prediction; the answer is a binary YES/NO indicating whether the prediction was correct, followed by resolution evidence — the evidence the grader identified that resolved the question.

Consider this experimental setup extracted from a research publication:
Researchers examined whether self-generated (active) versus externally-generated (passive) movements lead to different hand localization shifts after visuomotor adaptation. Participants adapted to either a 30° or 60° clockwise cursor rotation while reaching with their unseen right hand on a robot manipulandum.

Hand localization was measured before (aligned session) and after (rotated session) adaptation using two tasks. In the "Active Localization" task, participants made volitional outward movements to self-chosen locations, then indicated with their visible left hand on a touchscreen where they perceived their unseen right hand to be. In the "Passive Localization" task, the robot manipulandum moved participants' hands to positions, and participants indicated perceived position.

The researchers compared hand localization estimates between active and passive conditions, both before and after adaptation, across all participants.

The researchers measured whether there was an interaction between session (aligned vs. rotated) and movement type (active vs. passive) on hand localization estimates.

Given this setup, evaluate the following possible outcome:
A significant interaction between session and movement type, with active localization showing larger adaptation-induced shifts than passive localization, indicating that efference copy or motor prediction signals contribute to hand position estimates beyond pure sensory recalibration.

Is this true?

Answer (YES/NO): YES